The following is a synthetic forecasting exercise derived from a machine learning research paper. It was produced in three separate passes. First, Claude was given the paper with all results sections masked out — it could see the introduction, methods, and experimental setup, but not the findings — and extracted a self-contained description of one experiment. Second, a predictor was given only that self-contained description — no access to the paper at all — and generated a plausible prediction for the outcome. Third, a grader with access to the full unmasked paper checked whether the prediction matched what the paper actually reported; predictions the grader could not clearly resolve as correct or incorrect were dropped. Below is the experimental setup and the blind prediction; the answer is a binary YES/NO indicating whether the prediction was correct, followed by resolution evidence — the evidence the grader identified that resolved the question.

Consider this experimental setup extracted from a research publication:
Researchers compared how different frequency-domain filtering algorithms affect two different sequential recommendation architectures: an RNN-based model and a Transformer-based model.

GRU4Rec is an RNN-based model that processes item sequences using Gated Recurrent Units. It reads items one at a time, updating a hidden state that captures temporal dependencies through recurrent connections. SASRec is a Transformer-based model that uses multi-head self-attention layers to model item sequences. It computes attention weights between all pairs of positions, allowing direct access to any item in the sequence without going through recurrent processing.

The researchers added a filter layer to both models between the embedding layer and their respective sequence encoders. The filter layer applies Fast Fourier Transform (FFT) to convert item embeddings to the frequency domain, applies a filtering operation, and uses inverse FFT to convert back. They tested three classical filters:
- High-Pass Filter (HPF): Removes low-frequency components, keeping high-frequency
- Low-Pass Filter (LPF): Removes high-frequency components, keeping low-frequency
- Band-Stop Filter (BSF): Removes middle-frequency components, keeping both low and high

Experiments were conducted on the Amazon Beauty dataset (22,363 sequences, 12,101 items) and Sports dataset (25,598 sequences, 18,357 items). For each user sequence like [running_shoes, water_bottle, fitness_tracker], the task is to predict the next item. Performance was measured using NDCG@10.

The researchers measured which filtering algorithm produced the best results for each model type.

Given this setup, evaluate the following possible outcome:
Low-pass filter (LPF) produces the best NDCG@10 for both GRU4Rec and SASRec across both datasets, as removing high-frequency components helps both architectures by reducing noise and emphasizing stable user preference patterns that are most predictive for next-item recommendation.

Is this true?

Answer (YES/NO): NO